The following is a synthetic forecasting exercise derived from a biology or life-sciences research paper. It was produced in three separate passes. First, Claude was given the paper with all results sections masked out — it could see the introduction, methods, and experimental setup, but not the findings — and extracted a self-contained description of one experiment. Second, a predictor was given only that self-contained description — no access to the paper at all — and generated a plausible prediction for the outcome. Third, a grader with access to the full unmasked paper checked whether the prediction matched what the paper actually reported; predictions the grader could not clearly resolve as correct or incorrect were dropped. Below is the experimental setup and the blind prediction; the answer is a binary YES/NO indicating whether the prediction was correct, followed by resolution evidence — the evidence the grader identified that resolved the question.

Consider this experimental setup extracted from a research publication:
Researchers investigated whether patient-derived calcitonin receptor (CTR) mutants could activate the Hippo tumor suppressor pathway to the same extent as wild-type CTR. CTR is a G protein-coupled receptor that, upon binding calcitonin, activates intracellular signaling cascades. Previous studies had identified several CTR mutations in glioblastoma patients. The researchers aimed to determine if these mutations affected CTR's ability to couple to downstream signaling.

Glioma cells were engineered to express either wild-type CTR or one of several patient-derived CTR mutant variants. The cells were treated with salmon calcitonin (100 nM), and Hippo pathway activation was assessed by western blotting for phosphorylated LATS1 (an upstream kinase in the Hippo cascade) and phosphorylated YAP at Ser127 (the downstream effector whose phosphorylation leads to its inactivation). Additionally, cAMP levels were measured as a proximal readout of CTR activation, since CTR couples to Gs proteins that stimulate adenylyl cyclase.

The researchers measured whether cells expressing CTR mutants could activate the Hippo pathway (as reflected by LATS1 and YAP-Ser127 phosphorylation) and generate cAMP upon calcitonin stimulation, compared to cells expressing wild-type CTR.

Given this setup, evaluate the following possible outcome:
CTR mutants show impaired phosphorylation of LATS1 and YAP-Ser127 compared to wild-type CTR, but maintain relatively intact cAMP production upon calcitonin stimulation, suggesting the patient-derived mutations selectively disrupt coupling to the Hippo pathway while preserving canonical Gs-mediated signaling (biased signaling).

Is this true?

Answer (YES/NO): NO